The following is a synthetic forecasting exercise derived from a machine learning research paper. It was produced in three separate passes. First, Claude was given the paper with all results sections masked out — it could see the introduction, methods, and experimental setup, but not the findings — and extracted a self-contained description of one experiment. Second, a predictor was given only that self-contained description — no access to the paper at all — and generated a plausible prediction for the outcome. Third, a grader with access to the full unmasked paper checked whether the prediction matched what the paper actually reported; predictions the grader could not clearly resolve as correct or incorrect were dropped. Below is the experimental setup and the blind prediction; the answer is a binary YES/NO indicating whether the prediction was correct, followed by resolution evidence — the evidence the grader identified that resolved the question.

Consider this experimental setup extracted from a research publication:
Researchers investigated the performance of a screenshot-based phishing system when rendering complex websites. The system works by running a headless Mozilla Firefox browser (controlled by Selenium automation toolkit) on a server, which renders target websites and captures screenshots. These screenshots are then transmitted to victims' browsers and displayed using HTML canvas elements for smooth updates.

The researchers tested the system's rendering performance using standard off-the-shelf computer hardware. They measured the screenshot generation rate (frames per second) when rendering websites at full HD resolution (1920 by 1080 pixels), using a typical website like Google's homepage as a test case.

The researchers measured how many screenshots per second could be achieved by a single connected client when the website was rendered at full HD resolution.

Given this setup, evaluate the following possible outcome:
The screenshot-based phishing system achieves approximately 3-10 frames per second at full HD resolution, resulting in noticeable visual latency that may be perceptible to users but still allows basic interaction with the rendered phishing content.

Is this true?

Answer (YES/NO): NO